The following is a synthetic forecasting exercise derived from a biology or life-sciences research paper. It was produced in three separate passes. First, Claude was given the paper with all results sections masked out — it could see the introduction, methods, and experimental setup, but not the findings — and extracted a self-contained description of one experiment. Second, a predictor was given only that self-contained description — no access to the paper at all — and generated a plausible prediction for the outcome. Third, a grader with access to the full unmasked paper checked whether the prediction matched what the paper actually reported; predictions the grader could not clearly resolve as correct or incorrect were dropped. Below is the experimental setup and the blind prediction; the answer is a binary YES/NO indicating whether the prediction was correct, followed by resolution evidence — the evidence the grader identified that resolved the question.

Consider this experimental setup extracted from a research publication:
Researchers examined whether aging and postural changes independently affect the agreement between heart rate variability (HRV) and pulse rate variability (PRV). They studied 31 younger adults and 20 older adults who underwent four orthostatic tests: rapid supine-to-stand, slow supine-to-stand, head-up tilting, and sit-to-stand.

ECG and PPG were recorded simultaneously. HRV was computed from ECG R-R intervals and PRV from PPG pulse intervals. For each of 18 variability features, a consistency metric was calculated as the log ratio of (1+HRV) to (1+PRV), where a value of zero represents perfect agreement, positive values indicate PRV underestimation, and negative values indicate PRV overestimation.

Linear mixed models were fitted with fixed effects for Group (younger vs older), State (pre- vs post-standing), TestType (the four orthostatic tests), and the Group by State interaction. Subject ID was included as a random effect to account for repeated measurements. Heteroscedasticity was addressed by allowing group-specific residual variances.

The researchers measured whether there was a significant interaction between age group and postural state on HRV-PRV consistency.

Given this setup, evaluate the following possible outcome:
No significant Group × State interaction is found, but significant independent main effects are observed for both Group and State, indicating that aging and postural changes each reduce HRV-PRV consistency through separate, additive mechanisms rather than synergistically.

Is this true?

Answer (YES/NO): NO